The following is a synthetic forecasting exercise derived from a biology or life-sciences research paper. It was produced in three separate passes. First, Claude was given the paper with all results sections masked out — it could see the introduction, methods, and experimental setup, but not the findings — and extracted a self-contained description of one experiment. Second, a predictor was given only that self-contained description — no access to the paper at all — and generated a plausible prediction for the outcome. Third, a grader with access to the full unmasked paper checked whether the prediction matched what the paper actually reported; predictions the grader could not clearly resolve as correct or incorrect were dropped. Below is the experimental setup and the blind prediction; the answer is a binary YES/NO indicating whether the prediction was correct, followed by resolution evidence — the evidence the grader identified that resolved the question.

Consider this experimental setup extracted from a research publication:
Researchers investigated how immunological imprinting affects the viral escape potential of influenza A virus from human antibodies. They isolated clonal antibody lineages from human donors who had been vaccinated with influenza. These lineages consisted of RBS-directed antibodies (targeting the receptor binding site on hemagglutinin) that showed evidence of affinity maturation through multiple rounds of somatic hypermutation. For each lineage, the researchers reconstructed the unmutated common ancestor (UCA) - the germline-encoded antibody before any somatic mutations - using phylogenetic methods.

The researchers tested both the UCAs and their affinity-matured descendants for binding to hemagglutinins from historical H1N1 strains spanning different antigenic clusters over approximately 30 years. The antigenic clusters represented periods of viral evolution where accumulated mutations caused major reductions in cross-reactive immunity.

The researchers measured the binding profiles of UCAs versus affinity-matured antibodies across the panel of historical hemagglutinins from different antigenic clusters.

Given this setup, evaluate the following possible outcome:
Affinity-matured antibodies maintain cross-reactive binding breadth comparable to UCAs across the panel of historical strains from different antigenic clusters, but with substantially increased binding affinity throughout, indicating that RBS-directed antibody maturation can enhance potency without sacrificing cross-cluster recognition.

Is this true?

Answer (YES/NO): NO